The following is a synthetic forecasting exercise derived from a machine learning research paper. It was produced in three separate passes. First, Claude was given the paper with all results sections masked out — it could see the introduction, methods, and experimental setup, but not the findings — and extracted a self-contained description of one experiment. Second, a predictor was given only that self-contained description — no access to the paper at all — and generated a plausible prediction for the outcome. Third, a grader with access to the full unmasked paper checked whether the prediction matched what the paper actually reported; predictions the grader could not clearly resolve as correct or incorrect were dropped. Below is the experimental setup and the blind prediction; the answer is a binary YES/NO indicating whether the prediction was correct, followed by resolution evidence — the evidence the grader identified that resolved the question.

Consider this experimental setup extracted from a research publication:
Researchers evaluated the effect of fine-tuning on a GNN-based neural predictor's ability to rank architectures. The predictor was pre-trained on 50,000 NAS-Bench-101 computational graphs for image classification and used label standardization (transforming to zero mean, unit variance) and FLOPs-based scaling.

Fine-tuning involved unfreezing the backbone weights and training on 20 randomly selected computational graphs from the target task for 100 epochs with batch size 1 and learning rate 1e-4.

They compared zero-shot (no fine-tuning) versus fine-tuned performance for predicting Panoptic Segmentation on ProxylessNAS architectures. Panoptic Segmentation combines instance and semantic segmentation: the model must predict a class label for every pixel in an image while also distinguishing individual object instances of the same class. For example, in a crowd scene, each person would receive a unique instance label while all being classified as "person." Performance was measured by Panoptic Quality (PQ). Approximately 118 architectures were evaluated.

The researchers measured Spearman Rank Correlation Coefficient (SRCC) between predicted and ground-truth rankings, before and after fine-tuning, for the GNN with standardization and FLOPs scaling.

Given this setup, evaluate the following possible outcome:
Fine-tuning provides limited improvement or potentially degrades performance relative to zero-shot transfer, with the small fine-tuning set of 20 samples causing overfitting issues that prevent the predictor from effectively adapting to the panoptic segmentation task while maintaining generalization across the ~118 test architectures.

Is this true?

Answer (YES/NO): NO